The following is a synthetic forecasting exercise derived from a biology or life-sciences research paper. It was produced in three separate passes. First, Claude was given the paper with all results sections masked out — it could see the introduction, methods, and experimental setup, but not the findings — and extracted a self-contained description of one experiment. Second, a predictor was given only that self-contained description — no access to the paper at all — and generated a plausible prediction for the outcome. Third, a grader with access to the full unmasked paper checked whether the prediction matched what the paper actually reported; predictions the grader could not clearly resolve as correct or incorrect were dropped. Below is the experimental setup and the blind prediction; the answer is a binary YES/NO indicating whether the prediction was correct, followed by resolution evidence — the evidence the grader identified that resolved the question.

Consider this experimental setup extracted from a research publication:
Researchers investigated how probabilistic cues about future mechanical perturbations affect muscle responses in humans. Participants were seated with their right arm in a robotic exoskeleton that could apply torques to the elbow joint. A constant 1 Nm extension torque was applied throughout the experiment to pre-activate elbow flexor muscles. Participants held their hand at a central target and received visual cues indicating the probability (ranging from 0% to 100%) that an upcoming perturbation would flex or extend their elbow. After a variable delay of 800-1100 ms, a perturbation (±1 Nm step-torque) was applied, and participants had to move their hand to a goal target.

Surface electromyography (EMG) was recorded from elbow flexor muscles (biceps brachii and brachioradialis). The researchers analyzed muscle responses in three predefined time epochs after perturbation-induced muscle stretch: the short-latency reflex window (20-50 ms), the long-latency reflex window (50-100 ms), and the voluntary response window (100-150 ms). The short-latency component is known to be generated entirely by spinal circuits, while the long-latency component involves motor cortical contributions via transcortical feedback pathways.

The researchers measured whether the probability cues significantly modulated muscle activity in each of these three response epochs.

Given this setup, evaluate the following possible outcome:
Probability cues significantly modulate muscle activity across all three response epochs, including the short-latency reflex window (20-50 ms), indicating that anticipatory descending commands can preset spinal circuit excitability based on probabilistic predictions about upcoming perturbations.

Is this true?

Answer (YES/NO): NO